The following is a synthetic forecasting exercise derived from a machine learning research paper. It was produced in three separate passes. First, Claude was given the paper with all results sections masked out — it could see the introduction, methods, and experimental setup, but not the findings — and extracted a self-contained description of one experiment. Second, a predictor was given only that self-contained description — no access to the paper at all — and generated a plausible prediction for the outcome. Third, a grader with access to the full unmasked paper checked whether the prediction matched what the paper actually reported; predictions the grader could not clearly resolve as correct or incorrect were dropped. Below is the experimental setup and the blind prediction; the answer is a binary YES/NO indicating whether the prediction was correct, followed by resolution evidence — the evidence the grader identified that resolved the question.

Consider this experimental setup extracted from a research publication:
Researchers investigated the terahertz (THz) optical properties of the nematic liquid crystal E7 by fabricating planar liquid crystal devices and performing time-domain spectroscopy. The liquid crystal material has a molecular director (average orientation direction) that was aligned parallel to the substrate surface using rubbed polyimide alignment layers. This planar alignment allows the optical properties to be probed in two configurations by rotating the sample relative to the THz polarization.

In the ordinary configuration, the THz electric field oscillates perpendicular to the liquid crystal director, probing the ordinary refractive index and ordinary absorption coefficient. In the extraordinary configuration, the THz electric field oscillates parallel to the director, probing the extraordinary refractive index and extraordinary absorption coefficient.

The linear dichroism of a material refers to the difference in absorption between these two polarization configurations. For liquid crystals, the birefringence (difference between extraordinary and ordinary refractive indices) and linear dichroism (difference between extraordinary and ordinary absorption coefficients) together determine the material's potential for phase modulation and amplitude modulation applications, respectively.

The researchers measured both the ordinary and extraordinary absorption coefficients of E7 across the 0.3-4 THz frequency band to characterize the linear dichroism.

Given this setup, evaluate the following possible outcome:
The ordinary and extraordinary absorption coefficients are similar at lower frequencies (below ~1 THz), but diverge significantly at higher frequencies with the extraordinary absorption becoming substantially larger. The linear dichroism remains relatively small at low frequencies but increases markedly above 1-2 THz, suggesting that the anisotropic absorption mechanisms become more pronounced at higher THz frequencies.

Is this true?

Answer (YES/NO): NO